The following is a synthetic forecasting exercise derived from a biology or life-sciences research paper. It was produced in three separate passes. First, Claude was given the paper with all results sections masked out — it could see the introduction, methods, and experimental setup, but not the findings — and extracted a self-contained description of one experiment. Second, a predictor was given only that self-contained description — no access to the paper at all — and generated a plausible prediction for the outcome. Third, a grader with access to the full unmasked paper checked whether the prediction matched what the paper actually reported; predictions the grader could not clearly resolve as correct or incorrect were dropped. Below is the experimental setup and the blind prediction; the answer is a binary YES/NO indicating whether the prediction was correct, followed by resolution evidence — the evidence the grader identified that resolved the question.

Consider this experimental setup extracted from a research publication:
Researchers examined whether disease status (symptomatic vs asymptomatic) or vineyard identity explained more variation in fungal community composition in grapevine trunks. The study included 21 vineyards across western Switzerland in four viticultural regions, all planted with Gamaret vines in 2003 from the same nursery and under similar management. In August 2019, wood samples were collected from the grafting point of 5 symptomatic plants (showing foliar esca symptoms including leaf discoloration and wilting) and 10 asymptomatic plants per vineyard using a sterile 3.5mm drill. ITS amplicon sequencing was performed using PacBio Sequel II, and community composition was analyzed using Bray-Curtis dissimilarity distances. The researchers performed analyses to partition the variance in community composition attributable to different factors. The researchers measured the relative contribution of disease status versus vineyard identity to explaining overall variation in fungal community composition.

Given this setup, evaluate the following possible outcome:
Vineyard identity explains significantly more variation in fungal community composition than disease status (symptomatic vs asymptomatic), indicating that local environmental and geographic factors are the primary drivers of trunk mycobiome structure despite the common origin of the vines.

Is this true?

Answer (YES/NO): YES